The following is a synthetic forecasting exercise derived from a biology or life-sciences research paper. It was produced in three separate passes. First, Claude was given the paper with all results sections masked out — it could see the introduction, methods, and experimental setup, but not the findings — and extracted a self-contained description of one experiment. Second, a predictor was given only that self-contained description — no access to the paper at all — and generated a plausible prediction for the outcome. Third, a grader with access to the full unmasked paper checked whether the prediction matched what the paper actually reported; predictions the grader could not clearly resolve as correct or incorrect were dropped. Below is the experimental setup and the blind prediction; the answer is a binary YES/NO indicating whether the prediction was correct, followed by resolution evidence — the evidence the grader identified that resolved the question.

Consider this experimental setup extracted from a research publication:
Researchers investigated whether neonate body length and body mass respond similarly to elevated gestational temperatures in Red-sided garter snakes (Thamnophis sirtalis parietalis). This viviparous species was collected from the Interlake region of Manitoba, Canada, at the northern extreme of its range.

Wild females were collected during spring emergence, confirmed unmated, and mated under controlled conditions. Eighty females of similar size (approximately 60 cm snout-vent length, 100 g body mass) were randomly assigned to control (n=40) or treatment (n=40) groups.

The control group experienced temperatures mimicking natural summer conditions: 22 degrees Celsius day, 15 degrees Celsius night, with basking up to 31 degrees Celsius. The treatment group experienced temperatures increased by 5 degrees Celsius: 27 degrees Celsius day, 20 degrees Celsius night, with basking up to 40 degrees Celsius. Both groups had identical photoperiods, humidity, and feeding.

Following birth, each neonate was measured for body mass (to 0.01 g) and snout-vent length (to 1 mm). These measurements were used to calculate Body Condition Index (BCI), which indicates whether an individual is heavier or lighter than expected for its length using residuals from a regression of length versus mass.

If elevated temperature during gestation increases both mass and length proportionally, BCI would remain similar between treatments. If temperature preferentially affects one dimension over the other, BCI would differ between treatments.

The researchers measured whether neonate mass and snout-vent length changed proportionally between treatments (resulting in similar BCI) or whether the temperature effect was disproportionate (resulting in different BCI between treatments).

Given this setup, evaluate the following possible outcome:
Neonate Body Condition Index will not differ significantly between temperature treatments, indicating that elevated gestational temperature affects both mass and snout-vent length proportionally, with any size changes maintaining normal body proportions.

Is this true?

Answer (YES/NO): NO